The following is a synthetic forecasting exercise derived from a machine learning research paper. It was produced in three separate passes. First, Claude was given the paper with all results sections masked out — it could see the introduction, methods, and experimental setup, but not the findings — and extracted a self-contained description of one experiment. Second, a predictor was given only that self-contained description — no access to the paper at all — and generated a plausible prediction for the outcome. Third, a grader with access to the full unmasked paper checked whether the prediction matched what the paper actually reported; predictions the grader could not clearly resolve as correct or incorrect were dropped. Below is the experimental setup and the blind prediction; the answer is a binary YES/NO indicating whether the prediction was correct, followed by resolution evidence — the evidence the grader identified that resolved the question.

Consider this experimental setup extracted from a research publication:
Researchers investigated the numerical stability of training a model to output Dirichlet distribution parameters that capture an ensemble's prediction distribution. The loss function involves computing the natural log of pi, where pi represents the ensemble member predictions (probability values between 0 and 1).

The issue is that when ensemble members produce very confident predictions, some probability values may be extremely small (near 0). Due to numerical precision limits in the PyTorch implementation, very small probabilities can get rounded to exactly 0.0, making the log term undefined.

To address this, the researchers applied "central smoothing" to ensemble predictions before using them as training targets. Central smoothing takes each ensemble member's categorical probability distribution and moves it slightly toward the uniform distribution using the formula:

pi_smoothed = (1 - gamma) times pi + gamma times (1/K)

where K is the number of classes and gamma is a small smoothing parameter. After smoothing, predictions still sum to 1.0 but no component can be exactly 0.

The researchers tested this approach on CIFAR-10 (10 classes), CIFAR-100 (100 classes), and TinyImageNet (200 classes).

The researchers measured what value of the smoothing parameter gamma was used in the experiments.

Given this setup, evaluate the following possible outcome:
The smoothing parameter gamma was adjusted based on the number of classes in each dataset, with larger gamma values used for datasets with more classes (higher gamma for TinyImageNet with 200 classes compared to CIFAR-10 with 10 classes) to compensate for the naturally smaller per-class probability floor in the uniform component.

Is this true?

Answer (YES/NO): NO